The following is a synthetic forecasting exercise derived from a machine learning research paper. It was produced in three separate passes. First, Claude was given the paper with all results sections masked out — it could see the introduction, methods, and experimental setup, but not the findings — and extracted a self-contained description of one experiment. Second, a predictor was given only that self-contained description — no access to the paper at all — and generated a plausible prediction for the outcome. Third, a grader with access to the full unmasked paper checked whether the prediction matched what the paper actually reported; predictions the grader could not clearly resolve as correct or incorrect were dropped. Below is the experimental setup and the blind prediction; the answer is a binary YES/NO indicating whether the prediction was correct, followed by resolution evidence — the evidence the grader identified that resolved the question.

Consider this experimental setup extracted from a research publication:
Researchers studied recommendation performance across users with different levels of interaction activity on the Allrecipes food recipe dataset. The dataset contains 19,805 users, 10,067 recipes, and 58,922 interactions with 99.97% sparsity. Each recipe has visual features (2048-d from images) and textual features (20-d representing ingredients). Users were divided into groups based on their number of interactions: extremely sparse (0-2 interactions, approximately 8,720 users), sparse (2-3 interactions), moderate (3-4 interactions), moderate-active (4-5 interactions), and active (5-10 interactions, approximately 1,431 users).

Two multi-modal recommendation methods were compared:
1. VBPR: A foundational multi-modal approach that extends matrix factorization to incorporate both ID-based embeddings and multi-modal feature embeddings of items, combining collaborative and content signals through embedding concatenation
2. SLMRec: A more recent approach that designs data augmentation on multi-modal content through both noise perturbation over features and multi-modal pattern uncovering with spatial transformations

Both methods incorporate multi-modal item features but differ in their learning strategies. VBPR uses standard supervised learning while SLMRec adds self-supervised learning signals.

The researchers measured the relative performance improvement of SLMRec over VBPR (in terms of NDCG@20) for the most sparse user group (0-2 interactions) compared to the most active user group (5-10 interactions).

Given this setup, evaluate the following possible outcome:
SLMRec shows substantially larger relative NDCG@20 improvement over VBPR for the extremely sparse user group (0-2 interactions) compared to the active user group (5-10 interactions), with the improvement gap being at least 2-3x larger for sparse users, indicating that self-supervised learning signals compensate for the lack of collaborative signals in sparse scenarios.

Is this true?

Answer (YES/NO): NO